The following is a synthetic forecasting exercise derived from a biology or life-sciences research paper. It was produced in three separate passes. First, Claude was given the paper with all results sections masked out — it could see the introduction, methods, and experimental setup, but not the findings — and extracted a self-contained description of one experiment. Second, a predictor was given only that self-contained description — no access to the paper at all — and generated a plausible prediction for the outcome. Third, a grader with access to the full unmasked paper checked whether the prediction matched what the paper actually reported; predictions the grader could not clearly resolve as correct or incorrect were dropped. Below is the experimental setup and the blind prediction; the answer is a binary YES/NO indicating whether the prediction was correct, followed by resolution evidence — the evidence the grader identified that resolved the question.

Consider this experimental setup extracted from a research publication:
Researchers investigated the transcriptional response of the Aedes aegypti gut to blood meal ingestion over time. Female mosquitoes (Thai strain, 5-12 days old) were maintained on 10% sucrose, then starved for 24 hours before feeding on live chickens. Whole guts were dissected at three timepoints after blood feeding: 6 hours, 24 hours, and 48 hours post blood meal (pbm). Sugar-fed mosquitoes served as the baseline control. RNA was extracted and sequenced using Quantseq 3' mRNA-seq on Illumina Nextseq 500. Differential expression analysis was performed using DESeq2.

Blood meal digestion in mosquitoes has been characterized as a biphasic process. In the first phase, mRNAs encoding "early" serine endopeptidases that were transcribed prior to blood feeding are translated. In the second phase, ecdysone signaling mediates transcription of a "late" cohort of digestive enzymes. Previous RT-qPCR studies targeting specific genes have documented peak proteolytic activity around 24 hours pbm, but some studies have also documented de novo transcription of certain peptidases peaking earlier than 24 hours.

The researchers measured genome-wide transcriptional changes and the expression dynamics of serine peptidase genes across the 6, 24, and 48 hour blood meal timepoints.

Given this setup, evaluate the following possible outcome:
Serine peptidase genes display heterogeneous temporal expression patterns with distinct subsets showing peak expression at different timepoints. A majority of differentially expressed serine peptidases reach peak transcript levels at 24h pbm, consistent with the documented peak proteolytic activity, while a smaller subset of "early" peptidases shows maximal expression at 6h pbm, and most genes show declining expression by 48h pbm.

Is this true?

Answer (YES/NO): YES